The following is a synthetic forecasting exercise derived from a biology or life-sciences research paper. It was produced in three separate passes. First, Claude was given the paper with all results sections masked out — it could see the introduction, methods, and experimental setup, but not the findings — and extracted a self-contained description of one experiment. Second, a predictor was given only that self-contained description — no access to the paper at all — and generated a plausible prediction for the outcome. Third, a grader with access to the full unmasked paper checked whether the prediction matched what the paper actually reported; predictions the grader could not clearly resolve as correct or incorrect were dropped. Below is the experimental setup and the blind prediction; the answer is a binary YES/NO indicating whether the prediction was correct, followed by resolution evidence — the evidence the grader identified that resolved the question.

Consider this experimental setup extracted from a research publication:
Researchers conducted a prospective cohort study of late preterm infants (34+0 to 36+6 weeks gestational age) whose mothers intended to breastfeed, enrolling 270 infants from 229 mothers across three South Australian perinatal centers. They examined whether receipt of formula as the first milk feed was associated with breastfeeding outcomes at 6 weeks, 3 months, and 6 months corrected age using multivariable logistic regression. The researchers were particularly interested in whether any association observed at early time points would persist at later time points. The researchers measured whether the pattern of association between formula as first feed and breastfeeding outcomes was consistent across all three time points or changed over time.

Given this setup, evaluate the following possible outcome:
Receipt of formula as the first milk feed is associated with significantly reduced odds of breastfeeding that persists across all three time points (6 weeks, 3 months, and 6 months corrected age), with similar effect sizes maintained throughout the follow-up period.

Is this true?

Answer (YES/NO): NO